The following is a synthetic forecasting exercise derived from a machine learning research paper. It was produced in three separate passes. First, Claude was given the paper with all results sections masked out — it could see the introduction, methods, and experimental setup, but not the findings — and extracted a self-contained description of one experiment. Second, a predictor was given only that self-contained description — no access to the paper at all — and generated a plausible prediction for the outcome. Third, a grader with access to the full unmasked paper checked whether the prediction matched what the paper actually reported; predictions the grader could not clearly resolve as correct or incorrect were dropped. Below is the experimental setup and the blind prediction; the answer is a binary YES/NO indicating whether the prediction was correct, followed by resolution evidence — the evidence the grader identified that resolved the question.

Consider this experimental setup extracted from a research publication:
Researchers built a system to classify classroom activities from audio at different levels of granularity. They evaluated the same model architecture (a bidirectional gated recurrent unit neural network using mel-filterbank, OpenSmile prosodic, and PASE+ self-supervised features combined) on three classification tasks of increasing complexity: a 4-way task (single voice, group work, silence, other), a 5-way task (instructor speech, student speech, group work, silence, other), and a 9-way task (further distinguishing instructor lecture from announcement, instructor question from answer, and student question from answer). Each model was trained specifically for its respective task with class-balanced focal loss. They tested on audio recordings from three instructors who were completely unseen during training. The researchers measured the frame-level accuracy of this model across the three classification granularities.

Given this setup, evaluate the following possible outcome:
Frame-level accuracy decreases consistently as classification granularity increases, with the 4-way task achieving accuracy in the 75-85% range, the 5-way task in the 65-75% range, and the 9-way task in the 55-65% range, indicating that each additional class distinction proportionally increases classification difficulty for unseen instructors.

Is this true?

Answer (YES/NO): NO